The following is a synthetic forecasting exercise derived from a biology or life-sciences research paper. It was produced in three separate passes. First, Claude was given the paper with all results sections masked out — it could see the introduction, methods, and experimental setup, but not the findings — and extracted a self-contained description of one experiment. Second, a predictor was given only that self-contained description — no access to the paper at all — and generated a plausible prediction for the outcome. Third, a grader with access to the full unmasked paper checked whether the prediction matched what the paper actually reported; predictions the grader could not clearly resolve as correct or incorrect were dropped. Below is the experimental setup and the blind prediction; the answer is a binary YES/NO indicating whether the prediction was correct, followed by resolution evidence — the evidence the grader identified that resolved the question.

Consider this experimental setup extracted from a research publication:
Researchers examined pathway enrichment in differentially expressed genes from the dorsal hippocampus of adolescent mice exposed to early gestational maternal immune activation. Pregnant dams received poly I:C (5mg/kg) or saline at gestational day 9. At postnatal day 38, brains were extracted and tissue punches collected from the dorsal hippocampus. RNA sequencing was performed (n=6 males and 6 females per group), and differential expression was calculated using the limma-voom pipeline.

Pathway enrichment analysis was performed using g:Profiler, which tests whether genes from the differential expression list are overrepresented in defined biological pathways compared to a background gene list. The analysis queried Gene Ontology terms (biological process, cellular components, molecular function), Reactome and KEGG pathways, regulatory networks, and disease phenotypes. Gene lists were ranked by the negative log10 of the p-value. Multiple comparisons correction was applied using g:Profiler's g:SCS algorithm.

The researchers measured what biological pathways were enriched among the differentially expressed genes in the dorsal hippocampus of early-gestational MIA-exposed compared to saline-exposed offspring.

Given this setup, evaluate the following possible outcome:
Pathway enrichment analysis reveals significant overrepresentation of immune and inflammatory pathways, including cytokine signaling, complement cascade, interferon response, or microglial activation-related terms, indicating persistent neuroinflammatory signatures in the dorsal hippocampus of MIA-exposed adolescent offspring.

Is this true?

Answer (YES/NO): NO